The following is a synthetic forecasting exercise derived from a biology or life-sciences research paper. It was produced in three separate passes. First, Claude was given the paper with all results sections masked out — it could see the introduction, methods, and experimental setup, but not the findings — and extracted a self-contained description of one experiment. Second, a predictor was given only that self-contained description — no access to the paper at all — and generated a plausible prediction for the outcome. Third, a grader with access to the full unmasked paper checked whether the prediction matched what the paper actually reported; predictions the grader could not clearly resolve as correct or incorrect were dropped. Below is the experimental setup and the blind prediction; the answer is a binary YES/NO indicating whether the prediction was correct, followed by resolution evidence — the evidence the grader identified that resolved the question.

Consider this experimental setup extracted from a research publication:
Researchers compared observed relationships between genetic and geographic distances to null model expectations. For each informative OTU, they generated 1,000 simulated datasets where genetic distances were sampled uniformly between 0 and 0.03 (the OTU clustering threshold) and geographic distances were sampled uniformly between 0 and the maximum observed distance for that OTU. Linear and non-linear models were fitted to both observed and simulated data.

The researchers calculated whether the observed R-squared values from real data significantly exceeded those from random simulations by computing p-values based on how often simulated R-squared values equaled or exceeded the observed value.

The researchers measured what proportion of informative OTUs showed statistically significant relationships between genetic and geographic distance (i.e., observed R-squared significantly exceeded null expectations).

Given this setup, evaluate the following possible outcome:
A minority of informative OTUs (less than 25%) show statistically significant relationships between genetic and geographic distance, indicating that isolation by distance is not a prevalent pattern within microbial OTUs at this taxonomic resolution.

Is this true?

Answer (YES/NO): NO